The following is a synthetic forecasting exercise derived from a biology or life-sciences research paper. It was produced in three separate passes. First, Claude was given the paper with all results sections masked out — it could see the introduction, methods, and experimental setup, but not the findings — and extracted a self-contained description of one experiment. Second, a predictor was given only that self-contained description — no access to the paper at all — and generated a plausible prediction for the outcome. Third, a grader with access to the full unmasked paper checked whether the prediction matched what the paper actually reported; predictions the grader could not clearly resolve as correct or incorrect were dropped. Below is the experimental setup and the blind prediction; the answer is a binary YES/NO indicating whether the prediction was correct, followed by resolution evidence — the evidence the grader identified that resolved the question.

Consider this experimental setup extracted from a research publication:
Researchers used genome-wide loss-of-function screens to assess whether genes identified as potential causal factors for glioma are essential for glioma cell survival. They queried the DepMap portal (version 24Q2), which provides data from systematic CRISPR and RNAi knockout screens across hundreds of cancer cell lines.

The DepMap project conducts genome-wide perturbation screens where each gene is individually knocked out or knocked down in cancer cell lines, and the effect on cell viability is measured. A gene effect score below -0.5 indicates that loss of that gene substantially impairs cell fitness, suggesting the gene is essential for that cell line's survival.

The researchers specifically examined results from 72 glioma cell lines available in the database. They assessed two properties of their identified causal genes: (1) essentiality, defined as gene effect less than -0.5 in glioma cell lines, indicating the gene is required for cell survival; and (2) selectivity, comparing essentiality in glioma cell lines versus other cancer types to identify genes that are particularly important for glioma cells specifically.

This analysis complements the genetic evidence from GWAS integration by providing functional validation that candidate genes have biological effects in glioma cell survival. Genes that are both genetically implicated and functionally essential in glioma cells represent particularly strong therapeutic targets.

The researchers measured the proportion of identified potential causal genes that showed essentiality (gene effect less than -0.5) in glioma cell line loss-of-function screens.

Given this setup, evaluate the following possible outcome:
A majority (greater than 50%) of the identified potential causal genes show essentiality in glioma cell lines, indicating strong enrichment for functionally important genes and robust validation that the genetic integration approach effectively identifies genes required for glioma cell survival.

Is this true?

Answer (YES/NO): YES